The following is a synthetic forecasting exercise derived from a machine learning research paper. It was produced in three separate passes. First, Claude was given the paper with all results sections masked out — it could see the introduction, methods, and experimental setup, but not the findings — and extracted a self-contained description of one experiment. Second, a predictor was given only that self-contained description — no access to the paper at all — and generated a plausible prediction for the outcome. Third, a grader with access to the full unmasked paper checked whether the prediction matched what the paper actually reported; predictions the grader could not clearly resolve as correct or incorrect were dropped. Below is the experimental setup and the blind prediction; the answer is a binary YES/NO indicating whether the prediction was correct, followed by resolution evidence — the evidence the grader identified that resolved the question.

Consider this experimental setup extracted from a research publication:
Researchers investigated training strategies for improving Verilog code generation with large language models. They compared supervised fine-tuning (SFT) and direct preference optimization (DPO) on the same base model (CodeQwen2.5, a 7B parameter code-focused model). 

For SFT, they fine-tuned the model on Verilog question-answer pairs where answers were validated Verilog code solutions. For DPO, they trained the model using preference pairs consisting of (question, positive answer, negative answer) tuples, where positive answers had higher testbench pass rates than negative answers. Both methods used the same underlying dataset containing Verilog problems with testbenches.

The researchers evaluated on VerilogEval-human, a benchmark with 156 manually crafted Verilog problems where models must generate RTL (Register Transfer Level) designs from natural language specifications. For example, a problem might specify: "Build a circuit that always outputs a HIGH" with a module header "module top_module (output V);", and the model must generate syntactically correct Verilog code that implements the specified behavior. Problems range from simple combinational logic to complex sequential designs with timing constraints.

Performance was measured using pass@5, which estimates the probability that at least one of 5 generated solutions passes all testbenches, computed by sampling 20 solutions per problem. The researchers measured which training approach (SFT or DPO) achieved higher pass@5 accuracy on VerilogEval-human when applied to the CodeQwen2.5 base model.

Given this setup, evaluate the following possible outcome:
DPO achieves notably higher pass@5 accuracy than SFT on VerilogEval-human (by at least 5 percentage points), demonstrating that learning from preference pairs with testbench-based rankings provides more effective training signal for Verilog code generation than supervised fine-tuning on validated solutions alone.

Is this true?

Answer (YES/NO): NO